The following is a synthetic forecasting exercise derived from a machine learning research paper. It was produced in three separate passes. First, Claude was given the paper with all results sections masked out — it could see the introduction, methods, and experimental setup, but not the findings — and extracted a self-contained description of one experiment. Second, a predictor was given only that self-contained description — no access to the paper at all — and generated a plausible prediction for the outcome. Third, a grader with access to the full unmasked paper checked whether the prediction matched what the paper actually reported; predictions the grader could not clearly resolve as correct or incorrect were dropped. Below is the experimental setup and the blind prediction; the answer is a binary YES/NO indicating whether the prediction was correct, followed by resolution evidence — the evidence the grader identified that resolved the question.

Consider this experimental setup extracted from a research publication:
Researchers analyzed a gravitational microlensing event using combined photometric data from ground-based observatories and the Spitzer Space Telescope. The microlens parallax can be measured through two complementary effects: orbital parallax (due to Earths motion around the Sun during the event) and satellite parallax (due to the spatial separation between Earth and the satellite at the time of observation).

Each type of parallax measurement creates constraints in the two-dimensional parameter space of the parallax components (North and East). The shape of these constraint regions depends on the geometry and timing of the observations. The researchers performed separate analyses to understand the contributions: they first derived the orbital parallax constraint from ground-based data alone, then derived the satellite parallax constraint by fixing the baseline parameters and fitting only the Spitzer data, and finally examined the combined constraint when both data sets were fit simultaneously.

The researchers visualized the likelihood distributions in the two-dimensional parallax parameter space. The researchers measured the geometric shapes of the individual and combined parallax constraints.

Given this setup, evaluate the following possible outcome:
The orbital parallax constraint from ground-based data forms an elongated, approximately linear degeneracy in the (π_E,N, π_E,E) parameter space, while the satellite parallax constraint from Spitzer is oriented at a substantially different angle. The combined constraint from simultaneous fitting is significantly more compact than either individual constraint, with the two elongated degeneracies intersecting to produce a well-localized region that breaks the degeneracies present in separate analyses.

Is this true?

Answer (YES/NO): NO